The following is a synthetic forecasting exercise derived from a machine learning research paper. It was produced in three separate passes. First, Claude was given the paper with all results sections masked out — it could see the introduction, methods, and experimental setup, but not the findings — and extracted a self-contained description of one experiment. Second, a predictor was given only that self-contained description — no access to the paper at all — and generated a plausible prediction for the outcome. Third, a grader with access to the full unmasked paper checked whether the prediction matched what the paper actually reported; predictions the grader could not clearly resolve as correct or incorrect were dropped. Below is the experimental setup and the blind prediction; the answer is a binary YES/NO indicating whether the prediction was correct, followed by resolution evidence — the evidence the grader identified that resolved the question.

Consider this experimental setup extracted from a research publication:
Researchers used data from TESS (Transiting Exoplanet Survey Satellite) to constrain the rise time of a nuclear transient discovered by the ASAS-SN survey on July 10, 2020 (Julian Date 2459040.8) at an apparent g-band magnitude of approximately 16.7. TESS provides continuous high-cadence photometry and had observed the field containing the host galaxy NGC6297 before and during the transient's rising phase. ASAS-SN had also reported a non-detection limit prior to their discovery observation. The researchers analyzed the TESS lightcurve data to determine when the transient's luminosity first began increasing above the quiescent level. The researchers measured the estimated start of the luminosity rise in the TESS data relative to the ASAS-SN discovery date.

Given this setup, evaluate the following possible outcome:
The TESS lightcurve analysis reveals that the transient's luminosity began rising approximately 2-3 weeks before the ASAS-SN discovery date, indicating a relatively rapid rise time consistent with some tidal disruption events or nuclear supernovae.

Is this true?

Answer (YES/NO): NO